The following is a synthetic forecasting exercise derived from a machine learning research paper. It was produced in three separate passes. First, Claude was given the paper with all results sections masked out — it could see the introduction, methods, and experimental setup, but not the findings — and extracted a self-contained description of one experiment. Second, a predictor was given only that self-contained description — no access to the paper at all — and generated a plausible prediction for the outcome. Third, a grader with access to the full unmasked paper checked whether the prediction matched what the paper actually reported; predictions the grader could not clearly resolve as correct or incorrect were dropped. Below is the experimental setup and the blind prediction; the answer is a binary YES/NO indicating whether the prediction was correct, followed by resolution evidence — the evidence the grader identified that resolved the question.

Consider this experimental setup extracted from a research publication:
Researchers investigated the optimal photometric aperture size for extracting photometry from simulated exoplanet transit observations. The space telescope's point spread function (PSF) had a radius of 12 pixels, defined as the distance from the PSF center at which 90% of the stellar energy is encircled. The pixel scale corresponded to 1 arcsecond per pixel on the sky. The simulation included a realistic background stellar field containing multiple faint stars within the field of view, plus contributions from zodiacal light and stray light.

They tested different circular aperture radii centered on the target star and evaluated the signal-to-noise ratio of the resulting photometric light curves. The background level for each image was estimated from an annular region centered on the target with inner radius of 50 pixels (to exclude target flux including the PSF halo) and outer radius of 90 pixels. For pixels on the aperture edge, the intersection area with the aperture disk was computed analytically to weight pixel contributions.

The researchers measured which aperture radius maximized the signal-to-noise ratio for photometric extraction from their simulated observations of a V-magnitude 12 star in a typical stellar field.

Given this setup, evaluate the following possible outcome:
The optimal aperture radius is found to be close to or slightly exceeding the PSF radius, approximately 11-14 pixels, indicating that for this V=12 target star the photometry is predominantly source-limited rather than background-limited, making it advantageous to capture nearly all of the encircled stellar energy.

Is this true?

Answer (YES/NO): NO